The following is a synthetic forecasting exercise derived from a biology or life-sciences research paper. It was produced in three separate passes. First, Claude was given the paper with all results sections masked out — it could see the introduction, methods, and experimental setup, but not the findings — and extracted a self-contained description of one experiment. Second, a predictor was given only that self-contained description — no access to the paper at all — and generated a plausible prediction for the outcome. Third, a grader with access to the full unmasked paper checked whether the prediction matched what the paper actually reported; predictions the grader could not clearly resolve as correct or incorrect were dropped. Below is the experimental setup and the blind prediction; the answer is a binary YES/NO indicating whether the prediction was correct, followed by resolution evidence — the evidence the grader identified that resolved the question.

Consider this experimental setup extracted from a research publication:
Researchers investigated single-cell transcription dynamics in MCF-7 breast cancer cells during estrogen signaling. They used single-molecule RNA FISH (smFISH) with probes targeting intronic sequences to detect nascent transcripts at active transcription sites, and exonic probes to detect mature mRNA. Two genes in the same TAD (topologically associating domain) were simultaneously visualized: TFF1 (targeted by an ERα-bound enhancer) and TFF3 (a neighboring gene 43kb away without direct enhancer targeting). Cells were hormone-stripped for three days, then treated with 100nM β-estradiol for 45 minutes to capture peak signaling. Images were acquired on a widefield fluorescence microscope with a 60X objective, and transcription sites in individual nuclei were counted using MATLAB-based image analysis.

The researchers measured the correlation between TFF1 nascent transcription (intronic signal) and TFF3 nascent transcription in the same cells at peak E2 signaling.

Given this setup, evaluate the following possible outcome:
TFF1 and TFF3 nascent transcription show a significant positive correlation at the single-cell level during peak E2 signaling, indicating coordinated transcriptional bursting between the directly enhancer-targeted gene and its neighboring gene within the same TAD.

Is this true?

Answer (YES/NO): NO